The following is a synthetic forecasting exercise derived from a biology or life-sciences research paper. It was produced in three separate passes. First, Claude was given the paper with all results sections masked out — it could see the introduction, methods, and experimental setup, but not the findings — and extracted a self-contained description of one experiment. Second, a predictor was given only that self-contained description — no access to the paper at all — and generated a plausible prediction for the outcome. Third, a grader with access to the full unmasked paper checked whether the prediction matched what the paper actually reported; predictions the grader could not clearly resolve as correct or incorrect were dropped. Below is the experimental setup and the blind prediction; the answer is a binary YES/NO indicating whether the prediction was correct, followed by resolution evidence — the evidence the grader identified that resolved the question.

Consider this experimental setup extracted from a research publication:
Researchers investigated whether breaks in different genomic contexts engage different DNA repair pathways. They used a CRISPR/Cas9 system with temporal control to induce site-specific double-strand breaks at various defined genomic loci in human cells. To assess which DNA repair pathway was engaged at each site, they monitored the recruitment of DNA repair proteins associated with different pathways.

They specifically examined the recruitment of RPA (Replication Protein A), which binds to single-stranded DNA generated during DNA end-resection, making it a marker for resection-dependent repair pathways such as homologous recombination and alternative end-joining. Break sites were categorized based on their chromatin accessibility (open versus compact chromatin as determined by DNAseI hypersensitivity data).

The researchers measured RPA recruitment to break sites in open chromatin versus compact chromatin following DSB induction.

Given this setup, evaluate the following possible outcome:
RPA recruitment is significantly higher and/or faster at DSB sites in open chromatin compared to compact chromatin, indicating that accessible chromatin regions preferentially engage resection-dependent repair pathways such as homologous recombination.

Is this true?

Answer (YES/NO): YES